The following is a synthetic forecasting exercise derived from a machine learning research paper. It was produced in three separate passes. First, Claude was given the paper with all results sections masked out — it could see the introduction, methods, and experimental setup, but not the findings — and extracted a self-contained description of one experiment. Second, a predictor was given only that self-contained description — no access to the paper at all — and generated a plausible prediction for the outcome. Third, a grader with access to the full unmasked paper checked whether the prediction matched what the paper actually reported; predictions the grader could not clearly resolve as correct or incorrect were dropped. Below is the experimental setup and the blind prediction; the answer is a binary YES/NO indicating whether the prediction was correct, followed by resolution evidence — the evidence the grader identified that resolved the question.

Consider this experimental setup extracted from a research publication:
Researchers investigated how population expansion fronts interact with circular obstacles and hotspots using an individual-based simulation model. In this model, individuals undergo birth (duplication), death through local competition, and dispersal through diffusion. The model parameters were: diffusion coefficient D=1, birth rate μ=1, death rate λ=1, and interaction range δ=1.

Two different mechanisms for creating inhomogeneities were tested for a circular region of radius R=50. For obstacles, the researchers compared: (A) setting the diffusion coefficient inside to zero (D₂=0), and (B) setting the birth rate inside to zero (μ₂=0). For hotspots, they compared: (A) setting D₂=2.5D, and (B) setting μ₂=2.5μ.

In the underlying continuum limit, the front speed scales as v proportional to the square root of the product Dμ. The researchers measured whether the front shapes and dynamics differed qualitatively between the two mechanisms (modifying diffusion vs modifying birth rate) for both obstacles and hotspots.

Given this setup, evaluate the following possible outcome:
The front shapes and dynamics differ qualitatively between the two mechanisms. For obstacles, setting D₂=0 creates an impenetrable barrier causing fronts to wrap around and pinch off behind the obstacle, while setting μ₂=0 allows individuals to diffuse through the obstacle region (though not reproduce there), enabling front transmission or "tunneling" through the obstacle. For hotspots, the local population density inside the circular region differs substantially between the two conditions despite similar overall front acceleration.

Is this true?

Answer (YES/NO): NO